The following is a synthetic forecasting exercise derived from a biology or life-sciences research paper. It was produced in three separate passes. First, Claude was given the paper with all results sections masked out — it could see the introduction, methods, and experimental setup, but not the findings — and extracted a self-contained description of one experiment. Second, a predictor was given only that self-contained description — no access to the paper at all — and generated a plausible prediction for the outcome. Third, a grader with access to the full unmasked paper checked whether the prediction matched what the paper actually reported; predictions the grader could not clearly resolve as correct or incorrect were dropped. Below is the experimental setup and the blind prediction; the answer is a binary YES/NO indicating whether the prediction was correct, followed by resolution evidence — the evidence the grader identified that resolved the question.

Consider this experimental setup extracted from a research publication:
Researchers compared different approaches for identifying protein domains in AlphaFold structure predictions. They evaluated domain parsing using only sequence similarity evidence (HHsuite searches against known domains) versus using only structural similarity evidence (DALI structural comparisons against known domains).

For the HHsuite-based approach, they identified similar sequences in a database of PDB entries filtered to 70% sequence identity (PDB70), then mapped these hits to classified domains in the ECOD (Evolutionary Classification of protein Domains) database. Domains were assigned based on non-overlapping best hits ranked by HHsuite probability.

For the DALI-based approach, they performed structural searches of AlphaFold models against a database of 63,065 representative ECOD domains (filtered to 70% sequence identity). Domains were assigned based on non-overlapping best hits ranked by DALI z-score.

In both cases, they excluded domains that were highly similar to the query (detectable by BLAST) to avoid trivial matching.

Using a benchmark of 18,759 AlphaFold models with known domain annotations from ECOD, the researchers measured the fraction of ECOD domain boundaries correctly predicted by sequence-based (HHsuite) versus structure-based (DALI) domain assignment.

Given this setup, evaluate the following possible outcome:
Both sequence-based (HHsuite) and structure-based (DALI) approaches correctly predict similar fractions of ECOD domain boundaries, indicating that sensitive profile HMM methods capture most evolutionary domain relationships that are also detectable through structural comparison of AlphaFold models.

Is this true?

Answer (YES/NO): NO